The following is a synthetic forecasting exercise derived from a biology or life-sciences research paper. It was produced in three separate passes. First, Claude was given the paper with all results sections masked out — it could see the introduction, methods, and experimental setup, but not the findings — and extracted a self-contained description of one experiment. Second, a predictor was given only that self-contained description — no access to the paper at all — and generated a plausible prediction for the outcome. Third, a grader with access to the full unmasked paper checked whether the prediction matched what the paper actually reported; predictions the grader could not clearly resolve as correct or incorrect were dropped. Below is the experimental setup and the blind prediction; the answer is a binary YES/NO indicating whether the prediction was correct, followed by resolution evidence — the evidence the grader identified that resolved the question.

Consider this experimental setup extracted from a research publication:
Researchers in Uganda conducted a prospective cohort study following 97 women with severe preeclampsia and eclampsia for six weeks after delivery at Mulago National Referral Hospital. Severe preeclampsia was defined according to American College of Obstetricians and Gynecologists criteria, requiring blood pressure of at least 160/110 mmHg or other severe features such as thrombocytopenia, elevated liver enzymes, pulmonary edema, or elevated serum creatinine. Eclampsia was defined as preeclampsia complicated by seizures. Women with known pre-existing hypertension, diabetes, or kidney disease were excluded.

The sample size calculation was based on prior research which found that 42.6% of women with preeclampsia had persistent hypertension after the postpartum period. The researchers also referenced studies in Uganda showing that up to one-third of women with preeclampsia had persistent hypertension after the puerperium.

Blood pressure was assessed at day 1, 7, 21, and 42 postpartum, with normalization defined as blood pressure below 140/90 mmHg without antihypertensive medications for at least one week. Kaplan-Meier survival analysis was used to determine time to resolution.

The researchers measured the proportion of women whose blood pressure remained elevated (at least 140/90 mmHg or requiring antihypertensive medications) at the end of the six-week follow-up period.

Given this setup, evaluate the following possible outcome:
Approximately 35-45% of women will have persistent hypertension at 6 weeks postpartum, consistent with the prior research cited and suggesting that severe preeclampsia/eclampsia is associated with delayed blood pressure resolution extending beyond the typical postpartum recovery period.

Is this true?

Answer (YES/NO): NO